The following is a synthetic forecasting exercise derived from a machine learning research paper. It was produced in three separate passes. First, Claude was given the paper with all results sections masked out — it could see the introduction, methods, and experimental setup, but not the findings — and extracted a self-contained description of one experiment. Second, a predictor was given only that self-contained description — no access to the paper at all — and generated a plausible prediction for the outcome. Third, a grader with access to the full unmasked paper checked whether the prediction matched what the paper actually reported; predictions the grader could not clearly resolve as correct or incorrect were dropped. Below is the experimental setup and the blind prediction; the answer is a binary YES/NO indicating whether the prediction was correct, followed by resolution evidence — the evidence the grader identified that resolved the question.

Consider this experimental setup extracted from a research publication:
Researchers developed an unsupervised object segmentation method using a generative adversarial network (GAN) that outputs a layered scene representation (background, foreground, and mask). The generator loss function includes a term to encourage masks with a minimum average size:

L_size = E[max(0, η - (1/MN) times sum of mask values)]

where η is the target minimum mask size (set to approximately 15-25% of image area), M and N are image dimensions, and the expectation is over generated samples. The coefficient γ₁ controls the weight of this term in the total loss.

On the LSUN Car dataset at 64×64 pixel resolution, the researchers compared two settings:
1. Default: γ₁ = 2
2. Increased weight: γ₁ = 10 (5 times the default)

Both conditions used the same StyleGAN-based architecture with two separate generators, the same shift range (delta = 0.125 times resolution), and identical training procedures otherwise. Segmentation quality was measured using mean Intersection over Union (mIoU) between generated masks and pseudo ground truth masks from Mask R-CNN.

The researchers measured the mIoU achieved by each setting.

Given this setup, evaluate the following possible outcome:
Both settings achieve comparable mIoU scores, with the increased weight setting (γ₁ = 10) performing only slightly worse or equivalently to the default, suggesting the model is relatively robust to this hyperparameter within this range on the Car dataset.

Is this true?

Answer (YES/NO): NO